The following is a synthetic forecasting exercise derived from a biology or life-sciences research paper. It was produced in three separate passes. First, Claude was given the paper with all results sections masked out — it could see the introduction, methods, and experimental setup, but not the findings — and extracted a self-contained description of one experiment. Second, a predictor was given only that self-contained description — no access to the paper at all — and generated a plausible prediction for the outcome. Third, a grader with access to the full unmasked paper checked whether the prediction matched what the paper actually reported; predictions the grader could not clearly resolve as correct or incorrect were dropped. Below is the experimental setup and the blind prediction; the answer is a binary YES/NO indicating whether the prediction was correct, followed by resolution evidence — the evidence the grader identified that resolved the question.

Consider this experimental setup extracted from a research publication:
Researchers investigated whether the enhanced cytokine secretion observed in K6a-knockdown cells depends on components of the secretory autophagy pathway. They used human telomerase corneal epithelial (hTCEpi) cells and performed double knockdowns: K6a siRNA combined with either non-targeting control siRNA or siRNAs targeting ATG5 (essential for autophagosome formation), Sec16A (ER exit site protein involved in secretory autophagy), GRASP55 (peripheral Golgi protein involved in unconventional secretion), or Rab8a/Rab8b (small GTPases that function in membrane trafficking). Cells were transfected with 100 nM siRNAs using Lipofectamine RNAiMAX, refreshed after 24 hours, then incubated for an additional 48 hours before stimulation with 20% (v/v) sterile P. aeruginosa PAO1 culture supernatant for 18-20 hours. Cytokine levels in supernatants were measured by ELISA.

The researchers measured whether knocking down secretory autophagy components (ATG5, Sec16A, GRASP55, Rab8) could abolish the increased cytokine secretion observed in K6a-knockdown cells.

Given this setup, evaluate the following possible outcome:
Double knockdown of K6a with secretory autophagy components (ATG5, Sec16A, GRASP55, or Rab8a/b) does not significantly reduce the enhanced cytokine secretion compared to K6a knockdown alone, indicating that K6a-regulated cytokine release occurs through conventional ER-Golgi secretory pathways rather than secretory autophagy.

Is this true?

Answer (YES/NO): NO